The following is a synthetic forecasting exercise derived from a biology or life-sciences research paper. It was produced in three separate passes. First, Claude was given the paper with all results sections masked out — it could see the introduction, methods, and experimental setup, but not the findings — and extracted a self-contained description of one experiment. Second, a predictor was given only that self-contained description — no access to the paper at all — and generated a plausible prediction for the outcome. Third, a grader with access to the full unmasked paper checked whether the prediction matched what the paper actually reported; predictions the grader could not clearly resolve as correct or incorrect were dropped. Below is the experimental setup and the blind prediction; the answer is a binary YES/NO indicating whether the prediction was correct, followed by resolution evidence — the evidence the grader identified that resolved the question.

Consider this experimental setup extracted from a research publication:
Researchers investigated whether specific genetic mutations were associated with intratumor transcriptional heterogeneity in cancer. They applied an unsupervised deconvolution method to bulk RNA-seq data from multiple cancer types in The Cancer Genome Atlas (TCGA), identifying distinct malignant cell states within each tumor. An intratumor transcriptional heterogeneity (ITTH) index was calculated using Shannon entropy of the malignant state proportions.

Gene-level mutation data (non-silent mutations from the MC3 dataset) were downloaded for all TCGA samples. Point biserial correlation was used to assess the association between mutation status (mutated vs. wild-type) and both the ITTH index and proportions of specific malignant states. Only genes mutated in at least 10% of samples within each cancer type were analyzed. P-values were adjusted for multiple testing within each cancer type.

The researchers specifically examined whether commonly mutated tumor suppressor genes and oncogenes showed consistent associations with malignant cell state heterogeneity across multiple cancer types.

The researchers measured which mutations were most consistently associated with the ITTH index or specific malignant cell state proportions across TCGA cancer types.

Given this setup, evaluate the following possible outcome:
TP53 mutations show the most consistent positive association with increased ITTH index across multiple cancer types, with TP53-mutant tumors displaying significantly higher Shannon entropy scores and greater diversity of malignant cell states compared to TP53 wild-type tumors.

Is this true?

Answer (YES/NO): NO